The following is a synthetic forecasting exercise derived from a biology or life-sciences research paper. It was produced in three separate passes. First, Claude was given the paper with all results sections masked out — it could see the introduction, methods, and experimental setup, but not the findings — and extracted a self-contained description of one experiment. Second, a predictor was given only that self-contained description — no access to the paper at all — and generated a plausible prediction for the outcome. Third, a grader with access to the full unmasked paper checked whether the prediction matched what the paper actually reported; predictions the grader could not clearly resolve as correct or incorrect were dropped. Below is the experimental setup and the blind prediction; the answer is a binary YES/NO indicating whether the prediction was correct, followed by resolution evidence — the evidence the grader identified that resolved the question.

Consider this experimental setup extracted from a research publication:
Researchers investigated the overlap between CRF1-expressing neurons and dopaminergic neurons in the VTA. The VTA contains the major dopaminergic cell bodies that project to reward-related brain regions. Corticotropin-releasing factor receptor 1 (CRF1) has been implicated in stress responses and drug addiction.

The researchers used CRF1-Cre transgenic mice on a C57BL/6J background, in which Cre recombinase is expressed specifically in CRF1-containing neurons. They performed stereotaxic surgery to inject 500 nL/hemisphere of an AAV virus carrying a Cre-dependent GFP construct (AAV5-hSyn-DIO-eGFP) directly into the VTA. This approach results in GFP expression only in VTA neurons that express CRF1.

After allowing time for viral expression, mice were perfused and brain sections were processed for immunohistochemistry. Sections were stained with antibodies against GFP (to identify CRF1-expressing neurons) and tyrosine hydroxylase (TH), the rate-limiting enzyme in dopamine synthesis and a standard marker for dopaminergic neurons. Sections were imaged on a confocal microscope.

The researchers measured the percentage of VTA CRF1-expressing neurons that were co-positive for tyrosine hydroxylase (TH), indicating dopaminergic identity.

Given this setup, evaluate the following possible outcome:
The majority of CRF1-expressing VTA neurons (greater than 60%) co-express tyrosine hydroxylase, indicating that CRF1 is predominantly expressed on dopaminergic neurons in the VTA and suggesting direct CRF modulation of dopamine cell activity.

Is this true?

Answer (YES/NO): YES